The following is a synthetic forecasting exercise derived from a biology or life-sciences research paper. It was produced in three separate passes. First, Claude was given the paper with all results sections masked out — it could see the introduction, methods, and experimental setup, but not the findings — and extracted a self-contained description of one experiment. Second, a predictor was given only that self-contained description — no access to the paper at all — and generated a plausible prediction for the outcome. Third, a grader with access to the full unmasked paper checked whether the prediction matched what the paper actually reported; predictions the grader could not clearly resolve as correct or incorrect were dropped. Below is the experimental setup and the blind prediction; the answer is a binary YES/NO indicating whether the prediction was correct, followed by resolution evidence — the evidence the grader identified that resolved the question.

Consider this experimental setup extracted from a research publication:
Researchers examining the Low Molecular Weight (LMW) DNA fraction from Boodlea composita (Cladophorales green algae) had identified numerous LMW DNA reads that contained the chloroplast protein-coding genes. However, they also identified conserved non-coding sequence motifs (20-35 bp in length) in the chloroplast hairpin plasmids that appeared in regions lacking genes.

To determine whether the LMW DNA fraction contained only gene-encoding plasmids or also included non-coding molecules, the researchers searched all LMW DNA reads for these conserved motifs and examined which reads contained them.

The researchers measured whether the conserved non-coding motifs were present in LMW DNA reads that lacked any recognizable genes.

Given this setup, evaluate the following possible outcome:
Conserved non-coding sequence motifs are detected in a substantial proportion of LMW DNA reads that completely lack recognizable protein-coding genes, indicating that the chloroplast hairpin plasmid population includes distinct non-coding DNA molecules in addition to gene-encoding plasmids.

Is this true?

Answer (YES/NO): YES